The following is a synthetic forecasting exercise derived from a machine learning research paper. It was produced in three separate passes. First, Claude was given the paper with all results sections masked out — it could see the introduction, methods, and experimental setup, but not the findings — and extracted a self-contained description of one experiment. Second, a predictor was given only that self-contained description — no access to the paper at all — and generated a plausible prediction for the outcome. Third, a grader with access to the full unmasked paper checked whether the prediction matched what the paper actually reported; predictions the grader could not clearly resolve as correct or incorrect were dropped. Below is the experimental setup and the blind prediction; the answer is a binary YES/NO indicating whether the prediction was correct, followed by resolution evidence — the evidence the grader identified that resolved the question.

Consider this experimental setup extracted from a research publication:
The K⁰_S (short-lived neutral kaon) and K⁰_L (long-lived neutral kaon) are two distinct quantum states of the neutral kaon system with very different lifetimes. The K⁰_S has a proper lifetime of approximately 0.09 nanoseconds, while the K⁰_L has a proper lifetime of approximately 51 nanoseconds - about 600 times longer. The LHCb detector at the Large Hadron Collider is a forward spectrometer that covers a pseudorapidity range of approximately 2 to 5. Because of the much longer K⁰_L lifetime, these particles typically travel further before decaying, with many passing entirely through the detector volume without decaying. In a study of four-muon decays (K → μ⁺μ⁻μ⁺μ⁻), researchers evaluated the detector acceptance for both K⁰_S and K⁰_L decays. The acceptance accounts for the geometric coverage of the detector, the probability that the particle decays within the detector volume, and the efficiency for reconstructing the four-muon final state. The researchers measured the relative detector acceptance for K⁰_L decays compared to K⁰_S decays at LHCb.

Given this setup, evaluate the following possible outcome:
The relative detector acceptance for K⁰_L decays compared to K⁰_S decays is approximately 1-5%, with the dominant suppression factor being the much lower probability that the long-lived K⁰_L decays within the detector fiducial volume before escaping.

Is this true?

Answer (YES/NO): NO